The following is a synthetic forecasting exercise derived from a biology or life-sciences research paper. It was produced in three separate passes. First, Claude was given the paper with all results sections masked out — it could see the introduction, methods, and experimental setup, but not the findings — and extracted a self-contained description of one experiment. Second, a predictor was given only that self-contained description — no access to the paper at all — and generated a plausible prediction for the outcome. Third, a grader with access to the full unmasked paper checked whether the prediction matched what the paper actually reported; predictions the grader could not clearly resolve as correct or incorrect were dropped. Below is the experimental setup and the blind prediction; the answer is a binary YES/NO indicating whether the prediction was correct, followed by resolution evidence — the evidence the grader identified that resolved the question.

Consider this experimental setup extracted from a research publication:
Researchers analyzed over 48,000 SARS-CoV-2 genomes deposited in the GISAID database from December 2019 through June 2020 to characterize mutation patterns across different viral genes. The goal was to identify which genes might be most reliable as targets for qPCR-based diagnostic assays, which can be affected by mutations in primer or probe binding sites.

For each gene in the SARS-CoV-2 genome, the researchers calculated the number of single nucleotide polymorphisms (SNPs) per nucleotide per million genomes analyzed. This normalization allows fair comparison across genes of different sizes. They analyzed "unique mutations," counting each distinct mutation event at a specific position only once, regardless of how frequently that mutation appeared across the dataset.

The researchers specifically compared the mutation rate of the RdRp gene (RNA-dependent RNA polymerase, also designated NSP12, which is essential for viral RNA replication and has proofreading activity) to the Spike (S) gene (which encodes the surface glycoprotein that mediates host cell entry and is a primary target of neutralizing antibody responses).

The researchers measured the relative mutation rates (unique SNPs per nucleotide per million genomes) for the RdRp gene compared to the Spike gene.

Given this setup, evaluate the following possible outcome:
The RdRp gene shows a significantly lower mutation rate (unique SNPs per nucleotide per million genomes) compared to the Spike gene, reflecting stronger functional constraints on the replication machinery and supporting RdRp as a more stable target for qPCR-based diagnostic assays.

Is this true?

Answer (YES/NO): YES